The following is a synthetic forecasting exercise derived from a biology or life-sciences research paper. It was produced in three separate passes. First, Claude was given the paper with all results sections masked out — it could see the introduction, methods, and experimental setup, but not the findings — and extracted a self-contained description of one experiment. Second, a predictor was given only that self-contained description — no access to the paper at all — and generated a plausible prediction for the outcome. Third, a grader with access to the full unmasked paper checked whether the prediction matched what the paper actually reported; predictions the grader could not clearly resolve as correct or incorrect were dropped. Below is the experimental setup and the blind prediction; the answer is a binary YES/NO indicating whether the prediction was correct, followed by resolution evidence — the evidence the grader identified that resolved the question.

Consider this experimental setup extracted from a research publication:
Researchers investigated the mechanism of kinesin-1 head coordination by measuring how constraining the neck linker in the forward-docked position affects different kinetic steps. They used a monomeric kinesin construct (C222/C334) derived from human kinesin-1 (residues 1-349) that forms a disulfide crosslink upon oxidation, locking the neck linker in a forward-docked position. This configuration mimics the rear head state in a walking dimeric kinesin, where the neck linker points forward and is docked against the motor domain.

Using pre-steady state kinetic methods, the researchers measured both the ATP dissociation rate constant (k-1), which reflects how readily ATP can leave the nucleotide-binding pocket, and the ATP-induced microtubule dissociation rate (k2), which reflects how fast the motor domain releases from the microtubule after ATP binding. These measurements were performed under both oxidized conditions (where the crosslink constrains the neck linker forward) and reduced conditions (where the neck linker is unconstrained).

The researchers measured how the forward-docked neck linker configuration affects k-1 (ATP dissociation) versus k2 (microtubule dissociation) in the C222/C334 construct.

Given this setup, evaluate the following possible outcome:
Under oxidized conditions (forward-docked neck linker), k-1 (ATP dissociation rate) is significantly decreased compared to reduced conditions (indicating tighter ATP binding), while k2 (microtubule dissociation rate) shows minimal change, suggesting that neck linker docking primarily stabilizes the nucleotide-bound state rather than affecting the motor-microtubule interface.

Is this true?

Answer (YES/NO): YES